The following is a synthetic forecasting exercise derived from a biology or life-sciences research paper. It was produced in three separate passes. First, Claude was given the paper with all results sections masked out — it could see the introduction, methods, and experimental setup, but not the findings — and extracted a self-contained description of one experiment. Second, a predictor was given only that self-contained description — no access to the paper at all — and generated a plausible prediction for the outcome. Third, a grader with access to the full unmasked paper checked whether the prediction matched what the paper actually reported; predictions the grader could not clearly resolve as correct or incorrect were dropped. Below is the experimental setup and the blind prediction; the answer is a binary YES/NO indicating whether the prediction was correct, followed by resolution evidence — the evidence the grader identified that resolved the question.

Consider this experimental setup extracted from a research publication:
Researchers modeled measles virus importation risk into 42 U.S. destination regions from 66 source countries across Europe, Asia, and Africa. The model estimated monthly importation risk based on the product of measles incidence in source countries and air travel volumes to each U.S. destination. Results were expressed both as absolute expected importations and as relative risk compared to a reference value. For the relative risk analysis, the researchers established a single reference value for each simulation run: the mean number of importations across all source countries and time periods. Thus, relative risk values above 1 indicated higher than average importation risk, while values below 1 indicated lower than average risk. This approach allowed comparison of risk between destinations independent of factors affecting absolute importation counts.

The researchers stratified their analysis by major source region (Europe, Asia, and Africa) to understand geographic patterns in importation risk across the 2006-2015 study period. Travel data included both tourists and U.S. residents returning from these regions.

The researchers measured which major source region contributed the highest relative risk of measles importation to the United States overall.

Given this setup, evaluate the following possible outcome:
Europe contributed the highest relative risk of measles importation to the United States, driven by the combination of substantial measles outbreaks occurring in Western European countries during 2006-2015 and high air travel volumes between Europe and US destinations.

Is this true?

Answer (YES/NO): NO